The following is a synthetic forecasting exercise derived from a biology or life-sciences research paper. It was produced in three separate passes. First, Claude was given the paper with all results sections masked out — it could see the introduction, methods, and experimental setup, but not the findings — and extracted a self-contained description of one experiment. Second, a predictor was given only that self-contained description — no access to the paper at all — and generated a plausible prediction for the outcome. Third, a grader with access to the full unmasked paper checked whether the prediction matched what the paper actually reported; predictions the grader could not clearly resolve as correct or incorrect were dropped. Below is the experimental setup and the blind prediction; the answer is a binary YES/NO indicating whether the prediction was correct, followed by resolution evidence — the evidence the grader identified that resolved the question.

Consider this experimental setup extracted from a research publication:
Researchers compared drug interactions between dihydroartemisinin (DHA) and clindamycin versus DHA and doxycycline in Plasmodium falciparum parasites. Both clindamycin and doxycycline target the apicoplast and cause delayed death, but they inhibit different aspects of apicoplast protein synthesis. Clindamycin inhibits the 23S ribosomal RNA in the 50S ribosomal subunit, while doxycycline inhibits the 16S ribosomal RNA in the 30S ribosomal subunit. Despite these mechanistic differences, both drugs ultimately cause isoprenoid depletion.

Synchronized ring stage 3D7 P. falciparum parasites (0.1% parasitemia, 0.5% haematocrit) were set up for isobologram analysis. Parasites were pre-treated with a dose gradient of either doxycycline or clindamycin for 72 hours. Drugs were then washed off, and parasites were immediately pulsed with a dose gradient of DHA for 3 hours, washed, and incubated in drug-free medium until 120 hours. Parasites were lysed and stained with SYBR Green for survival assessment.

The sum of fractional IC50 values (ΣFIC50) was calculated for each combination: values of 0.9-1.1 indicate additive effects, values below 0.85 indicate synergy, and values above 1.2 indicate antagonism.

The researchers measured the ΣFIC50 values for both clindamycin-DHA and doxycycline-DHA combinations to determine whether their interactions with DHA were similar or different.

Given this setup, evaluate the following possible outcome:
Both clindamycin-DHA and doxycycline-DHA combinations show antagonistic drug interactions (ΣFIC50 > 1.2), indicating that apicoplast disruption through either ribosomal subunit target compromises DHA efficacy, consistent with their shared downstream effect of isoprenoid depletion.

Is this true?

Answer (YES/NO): YES